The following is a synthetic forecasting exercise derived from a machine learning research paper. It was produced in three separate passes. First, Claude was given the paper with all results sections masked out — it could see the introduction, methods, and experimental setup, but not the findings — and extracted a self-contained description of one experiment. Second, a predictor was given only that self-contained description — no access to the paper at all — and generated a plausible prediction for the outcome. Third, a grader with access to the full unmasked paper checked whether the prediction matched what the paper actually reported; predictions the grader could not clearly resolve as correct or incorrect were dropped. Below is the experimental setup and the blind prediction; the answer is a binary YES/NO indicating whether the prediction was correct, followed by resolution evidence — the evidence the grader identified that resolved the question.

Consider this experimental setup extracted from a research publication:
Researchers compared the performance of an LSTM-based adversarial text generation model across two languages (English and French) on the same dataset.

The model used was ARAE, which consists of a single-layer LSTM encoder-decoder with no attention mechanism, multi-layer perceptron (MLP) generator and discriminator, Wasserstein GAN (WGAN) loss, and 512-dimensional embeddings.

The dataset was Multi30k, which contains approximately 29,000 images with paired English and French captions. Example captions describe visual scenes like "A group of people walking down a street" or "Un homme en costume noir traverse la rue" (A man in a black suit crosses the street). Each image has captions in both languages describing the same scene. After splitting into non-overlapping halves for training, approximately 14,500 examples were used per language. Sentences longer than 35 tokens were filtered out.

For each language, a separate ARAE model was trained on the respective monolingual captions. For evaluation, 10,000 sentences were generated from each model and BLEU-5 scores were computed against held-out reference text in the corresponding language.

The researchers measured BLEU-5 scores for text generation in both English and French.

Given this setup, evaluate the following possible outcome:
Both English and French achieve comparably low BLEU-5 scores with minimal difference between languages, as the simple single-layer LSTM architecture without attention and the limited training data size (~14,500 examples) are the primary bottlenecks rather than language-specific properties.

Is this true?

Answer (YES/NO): NO